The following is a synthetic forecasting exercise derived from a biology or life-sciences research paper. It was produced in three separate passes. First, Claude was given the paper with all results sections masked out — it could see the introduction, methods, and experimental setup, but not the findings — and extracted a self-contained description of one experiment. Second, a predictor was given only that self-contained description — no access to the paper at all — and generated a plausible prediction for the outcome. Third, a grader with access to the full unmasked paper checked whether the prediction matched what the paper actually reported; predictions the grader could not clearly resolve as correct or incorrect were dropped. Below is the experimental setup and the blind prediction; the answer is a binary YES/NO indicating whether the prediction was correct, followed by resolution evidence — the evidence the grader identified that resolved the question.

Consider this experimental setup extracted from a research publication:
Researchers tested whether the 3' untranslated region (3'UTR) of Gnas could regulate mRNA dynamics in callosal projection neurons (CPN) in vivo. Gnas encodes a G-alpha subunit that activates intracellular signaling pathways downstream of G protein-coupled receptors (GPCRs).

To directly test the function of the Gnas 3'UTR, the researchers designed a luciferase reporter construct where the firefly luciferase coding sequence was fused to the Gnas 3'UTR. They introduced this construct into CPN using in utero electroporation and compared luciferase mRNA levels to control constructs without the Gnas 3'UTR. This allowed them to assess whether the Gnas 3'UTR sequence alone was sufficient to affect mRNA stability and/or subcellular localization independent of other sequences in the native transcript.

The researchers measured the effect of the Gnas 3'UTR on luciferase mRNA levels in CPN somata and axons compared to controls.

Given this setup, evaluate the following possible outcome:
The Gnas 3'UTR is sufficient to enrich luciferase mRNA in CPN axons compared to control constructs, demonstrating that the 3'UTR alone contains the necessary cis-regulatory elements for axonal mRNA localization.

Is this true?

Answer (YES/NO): NO